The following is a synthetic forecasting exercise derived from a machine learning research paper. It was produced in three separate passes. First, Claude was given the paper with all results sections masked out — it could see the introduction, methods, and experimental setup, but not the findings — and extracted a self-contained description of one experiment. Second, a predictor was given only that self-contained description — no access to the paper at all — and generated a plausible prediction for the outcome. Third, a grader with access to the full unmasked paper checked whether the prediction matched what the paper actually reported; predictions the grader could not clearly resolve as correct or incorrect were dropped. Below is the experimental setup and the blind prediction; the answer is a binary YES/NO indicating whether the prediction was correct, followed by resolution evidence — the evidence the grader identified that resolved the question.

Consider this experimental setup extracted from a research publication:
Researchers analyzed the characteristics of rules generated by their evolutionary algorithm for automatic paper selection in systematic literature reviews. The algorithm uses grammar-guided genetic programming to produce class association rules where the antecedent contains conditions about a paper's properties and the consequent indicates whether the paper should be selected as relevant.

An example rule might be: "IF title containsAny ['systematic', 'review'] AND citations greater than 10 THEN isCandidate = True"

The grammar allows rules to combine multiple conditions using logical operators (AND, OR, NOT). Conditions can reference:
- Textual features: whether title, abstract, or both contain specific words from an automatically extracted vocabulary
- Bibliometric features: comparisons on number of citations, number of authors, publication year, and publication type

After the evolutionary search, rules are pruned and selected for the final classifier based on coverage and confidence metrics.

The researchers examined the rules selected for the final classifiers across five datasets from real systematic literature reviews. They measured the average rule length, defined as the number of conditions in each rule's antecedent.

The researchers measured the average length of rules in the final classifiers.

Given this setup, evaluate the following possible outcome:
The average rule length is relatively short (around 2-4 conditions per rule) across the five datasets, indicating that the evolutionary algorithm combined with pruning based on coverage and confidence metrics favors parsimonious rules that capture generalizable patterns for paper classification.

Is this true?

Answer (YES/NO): NO